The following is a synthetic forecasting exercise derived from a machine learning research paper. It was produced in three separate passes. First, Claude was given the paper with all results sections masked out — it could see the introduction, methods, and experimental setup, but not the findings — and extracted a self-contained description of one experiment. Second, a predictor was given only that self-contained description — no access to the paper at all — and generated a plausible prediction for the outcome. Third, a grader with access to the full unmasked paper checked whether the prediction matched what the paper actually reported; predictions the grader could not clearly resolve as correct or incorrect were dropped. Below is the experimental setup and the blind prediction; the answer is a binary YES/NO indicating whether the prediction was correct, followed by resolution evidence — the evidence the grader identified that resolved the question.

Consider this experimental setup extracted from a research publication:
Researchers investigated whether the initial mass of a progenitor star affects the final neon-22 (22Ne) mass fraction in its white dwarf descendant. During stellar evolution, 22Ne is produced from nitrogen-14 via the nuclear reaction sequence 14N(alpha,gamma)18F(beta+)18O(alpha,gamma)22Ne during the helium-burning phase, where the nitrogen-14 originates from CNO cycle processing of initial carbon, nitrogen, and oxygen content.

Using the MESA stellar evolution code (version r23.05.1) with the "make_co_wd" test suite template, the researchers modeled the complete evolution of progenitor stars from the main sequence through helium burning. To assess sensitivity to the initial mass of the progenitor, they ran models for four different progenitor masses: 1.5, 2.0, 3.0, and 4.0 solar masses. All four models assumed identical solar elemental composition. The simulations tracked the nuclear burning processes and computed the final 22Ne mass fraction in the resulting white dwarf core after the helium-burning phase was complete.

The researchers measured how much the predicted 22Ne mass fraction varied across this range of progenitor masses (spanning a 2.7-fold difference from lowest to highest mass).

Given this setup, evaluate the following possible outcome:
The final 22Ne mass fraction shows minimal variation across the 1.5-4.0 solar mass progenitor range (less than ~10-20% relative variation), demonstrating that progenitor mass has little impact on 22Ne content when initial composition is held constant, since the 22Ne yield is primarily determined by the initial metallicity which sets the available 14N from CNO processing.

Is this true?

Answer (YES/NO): YES